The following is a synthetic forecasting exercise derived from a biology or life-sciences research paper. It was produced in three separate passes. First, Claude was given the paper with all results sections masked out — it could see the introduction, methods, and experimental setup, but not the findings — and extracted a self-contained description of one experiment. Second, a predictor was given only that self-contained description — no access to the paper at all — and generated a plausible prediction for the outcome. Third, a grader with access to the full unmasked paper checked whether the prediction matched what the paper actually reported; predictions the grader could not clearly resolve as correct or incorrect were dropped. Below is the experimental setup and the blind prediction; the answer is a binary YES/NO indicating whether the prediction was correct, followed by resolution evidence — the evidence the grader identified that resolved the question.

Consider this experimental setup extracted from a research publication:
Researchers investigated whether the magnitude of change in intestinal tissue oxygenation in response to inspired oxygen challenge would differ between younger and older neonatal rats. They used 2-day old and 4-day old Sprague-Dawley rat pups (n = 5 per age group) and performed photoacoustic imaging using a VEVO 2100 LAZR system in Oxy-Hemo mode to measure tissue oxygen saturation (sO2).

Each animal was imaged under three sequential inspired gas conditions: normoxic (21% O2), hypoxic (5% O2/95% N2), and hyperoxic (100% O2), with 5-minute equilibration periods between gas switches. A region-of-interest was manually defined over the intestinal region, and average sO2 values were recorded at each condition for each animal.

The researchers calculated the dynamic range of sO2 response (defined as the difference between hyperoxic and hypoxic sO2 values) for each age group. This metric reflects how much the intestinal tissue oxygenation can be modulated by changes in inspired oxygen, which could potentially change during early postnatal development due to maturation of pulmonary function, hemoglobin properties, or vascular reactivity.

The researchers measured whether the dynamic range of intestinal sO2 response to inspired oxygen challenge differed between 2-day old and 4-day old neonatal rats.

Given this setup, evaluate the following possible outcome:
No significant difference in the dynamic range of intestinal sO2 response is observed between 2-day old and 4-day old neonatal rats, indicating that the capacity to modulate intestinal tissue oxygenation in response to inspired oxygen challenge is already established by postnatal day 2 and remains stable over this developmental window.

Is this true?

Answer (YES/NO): YES